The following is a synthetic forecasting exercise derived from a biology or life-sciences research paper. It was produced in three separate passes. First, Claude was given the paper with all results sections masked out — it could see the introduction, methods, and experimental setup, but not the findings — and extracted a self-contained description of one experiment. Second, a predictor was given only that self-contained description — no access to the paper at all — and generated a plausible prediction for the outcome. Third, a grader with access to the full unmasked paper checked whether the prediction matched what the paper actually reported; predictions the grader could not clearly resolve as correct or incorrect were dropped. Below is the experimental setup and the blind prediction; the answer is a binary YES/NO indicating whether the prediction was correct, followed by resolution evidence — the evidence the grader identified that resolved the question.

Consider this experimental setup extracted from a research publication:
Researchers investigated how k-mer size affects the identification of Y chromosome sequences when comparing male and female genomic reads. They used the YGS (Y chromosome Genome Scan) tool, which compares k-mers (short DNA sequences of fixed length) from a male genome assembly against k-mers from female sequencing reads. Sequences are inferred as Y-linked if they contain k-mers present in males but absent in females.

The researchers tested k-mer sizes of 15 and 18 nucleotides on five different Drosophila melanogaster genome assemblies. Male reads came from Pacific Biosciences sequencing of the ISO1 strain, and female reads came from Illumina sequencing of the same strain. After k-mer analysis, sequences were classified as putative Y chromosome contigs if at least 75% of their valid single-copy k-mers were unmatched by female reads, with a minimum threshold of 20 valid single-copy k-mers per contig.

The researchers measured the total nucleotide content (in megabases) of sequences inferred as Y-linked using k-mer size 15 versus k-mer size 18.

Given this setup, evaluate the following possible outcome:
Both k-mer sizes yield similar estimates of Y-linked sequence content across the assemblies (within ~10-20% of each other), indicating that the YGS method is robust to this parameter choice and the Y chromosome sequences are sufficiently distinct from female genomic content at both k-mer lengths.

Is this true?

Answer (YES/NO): YES